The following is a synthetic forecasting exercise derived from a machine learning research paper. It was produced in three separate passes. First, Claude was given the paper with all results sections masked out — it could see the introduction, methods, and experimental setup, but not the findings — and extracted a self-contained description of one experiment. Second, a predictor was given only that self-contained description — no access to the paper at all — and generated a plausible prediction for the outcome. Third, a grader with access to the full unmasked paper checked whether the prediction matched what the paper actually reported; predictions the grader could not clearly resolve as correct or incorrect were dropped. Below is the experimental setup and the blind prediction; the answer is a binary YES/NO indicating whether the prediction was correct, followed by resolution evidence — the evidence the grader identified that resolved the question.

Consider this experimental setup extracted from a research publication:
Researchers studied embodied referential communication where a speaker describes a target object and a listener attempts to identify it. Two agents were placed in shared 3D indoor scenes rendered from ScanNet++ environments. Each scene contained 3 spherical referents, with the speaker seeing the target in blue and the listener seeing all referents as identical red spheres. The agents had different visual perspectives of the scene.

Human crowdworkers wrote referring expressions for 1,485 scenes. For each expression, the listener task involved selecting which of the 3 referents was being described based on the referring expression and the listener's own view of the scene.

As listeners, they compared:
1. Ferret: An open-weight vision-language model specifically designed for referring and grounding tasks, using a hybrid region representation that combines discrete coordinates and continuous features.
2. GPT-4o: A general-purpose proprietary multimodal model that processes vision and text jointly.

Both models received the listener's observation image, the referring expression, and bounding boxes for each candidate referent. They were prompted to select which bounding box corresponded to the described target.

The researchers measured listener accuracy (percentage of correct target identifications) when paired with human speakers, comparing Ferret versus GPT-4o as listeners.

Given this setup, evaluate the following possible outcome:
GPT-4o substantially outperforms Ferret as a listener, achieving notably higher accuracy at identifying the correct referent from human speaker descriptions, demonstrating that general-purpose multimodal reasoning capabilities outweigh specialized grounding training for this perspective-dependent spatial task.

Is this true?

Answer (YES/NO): NO